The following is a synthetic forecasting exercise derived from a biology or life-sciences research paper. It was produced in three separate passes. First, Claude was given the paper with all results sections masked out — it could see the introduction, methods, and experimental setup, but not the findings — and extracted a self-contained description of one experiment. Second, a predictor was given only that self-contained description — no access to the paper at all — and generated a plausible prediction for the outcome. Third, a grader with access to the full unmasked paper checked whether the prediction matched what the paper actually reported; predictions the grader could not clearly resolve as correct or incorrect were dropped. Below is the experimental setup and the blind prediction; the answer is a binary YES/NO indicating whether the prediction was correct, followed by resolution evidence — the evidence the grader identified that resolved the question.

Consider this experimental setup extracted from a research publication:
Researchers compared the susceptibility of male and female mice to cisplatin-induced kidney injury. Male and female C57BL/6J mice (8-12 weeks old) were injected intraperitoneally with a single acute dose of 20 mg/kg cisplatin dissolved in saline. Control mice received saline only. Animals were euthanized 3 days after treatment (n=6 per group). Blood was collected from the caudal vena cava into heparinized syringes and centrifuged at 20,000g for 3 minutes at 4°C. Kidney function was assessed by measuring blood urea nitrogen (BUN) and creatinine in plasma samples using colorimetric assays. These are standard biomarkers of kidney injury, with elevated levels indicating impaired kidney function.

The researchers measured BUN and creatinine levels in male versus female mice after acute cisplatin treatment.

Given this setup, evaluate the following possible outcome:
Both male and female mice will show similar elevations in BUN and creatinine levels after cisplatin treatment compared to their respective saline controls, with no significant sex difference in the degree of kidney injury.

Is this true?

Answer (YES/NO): NO